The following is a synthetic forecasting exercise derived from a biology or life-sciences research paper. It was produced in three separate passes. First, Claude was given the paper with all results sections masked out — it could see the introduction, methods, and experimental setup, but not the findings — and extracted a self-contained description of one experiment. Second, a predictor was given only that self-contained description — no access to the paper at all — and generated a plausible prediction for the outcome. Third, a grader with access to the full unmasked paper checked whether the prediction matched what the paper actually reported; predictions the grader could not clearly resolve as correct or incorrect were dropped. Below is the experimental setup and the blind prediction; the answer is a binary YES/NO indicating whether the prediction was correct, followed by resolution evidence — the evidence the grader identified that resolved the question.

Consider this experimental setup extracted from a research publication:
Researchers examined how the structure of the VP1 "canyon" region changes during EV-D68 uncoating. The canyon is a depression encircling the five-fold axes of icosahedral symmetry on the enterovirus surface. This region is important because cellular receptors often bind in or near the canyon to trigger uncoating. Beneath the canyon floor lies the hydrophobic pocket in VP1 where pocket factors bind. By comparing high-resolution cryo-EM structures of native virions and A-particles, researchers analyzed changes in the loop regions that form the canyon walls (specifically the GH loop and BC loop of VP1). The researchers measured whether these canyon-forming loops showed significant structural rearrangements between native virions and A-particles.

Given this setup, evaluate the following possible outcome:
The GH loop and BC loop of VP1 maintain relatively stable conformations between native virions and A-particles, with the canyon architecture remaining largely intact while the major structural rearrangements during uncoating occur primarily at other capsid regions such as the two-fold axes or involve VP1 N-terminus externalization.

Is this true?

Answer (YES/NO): NO